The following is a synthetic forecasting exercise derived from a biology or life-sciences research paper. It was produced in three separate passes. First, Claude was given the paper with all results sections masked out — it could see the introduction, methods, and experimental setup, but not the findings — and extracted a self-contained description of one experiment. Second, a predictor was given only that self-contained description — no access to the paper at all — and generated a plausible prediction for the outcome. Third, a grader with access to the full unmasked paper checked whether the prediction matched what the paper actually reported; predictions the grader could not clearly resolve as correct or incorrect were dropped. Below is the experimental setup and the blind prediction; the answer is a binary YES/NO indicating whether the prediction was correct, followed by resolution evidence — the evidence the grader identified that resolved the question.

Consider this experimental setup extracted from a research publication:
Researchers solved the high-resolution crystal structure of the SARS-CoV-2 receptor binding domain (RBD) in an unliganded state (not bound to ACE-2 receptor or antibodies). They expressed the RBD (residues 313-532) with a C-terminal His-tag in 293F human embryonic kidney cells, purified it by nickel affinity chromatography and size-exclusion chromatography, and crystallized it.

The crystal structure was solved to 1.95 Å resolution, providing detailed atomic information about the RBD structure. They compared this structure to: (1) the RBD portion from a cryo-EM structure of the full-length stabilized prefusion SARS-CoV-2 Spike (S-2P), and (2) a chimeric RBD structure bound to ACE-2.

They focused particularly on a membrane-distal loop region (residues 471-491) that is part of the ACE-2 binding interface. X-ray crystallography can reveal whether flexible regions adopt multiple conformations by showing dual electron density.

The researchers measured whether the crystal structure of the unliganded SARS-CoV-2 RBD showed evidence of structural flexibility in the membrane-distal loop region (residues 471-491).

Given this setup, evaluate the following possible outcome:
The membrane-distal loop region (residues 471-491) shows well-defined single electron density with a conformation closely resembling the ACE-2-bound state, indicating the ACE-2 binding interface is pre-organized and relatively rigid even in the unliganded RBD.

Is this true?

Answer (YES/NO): NO